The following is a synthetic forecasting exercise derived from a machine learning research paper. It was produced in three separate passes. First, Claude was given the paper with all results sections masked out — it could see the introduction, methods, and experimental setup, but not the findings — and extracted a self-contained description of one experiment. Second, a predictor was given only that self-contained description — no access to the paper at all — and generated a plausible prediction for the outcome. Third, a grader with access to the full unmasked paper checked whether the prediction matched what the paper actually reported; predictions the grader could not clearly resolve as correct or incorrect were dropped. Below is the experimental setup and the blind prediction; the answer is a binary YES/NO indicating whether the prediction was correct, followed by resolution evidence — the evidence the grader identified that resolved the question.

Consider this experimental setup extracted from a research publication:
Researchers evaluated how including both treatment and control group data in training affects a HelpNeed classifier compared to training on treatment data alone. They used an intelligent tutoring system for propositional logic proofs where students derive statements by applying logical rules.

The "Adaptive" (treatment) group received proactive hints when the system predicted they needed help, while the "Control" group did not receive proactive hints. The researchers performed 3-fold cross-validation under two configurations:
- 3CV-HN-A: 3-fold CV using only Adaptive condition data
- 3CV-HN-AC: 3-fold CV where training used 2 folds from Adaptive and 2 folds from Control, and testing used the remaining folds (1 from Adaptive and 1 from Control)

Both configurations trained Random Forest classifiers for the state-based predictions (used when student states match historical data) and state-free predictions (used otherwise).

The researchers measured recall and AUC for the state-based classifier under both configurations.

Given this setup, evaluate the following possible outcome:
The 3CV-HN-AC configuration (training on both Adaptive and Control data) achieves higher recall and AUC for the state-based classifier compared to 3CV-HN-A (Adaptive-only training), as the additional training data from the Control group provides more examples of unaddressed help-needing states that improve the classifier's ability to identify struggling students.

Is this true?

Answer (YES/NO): NO